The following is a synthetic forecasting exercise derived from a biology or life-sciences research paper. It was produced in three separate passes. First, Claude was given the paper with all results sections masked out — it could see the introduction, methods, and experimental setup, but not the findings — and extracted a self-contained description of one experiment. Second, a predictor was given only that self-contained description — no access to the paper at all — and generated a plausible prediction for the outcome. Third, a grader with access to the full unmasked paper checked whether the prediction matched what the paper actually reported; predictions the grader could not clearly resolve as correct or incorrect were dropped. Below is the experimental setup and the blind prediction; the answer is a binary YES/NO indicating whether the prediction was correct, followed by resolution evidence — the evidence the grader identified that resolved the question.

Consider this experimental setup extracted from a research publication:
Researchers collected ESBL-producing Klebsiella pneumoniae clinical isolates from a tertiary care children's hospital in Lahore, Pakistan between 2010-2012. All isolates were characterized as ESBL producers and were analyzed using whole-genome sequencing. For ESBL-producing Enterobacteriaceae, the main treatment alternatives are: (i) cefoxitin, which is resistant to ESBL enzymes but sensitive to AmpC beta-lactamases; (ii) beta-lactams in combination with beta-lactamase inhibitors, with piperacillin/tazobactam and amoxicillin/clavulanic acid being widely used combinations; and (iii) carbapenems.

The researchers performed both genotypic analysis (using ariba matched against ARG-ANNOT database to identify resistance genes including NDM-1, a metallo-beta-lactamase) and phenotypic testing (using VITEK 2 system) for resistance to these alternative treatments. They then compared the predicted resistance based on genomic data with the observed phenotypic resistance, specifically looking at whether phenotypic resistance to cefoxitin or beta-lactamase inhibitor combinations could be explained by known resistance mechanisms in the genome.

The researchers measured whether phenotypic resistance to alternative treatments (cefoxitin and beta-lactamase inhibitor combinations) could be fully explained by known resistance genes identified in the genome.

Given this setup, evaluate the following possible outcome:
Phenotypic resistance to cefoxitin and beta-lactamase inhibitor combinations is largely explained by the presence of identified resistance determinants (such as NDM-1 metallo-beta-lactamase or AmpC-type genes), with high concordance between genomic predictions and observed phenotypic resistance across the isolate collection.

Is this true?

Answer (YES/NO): YES